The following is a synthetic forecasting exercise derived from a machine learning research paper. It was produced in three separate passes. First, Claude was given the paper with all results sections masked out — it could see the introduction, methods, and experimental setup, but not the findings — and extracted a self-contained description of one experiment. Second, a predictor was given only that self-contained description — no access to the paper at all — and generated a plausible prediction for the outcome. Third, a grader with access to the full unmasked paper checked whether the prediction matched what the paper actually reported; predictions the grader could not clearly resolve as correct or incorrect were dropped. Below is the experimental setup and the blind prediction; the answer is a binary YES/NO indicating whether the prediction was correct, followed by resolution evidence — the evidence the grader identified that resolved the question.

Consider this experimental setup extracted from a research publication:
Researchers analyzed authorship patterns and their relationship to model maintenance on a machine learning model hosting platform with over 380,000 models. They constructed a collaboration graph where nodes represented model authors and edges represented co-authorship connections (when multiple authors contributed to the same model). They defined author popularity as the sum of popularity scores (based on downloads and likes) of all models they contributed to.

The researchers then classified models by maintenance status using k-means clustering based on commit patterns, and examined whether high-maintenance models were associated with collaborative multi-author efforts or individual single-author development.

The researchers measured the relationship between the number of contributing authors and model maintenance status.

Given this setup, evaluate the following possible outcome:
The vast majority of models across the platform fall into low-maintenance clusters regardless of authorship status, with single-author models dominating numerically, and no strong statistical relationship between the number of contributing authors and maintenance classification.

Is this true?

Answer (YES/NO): NO